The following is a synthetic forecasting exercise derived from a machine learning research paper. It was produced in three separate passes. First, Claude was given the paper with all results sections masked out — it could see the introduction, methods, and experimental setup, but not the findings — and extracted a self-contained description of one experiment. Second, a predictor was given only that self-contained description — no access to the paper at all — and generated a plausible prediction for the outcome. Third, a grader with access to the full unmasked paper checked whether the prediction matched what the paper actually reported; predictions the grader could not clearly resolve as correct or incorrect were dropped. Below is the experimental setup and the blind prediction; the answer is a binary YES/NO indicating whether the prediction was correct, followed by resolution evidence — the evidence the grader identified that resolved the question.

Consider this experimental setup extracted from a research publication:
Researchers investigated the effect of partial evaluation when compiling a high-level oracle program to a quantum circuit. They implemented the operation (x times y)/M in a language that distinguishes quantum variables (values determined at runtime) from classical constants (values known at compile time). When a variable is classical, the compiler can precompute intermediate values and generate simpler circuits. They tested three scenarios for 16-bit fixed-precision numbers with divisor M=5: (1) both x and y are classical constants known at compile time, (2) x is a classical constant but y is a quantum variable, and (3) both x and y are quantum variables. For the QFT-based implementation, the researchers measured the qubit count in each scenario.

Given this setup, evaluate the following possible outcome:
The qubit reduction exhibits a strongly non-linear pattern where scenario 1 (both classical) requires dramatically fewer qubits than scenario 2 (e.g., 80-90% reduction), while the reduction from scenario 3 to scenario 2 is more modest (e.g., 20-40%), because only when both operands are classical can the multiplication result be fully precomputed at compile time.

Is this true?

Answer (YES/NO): NO